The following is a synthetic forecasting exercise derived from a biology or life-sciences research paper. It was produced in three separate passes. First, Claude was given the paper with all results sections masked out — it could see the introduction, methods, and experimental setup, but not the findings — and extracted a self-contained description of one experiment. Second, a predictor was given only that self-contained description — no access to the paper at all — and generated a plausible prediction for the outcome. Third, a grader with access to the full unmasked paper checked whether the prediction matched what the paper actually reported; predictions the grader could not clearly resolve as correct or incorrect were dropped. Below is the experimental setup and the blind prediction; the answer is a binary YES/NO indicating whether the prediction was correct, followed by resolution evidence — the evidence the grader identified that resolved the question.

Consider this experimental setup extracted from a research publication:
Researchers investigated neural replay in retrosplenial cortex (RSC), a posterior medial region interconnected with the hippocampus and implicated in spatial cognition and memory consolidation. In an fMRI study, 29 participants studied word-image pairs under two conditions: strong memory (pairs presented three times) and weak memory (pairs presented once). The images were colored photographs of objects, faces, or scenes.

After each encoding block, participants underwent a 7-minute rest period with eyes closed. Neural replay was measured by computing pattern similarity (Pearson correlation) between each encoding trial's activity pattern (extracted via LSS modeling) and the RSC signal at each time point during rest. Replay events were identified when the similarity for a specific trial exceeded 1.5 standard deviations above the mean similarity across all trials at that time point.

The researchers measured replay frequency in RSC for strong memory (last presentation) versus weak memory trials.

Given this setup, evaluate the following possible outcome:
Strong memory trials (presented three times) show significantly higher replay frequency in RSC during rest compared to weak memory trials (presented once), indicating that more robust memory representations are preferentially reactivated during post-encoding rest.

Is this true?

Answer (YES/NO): YES